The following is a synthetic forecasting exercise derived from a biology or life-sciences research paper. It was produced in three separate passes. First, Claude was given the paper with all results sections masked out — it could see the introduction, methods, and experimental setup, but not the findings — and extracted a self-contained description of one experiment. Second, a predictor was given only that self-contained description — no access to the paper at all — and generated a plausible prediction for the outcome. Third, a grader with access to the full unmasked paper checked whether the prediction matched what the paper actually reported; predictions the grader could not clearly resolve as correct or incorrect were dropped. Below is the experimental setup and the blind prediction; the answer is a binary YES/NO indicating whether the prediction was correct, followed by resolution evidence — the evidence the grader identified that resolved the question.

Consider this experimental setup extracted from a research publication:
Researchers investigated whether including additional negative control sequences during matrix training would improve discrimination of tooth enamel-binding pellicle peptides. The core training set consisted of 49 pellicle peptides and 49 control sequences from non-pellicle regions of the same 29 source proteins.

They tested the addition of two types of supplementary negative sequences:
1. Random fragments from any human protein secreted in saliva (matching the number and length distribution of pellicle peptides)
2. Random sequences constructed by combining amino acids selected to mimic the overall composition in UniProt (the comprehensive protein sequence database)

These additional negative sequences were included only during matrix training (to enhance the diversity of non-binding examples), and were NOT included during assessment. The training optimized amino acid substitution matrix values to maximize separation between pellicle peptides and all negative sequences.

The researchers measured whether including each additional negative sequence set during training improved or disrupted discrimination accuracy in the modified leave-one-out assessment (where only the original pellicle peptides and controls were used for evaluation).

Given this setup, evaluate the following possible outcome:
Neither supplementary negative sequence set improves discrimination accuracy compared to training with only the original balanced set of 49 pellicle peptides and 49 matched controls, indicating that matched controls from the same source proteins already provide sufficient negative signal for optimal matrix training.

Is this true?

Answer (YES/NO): NO